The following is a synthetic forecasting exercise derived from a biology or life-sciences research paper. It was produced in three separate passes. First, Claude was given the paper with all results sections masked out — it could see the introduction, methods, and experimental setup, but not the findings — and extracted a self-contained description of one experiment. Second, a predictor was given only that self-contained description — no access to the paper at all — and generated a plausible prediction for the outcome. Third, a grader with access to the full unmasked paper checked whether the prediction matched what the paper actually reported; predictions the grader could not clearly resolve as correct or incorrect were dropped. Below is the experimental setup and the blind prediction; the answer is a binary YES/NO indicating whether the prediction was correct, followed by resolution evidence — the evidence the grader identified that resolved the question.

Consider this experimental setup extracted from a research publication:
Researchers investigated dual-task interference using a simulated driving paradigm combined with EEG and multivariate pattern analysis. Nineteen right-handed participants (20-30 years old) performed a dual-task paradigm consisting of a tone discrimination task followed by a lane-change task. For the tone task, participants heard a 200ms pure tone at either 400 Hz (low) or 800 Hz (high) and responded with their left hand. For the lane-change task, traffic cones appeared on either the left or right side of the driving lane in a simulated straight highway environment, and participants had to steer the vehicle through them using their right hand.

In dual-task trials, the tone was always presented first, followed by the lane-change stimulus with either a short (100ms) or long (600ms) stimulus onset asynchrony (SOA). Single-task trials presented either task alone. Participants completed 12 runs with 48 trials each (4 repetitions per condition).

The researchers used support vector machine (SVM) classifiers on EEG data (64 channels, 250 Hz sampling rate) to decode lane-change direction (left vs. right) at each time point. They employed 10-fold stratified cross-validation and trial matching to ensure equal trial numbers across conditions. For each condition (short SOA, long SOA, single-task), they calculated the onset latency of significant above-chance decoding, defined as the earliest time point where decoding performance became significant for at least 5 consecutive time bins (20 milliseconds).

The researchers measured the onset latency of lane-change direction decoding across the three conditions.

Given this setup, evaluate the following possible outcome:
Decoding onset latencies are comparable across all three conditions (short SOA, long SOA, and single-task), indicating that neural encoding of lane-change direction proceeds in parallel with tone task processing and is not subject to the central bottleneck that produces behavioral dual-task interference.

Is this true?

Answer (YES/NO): NO